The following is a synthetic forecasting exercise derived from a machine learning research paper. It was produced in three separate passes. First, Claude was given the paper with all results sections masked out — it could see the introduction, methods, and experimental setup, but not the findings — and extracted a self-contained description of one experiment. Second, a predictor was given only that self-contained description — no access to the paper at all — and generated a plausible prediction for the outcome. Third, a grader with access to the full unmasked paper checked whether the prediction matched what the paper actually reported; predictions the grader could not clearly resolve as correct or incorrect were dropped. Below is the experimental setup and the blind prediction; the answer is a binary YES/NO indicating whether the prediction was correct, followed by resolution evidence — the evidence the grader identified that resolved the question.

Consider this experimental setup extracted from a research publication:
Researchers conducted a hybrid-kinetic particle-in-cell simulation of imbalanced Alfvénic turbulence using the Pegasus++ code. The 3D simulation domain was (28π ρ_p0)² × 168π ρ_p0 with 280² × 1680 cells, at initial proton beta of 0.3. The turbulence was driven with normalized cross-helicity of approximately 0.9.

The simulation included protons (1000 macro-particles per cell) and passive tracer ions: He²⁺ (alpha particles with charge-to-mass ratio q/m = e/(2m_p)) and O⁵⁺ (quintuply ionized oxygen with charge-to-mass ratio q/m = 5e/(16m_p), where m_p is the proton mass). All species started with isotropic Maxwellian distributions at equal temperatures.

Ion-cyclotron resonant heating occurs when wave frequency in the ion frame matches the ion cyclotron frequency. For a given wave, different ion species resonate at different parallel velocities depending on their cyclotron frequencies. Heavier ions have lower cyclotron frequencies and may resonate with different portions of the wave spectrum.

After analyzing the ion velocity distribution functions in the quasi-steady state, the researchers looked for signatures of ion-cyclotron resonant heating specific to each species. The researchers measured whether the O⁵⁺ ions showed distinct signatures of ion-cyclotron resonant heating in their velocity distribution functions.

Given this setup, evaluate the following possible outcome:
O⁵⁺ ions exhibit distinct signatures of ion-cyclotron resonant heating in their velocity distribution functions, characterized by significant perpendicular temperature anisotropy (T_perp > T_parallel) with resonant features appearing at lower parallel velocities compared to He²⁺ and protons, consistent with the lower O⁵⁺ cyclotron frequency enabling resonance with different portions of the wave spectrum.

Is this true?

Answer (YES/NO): YES